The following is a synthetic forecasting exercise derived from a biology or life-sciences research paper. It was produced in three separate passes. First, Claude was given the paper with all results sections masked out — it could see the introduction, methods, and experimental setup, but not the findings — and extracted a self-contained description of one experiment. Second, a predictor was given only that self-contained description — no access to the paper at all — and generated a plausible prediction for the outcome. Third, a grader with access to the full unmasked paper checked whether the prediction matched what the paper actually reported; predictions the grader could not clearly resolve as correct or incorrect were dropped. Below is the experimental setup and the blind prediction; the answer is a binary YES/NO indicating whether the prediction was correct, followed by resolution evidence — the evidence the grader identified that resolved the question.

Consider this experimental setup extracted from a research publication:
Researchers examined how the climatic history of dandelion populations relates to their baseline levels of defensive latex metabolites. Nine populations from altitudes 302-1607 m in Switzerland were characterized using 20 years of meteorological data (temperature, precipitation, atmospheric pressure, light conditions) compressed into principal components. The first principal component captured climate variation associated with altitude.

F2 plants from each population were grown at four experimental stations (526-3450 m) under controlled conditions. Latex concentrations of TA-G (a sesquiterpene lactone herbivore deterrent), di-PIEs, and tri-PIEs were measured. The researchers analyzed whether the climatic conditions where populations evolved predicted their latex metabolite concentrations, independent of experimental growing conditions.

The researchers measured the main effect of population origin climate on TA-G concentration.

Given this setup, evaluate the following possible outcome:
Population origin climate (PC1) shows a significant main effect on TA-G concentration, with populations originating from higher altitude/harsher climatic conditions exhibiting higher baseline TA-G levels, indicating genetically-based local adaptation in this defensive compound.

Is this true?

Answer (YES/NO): NO